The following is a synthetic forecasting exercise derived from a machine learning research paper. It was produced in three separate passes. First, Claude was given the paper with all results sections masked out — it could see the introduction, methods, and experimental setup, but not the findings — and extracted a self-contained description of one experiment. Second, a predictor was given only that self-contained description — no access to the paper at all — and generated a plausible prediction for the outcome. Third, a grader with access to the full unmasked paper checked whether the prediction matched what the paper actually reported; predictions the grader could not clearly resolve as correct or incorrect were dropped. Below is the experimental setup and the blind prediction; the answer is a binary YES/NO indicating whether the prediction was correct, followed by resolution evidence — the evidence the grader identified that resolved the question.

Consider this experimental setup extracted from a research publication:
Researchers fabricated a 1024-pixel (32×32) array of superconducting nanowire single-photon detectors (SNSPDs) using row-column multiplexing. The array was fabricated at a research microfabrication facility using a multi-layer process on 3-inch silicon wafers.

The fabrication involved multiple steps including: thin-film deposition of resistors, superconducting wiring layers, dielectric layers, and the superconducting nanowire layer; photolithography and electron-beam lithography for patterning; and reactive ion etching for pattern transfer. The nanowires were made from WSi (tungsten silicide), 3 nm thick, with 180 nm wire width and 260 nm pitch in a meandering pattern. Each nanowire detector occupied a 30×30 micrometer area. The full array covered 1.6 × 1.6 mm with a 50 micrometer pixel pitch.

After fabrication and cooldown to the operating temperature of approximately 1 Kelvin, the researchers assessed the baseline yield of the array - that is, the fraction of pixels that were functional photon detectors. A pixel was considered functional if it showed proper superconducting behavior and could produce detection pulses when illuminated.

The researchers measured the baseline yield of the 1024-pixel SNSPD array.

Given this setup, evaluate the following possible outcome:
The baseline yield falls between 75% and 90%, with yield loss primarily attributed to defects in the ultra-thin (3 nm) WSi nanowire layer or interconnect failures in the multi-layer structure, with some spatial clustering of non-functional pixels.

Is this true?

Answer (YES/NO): NO